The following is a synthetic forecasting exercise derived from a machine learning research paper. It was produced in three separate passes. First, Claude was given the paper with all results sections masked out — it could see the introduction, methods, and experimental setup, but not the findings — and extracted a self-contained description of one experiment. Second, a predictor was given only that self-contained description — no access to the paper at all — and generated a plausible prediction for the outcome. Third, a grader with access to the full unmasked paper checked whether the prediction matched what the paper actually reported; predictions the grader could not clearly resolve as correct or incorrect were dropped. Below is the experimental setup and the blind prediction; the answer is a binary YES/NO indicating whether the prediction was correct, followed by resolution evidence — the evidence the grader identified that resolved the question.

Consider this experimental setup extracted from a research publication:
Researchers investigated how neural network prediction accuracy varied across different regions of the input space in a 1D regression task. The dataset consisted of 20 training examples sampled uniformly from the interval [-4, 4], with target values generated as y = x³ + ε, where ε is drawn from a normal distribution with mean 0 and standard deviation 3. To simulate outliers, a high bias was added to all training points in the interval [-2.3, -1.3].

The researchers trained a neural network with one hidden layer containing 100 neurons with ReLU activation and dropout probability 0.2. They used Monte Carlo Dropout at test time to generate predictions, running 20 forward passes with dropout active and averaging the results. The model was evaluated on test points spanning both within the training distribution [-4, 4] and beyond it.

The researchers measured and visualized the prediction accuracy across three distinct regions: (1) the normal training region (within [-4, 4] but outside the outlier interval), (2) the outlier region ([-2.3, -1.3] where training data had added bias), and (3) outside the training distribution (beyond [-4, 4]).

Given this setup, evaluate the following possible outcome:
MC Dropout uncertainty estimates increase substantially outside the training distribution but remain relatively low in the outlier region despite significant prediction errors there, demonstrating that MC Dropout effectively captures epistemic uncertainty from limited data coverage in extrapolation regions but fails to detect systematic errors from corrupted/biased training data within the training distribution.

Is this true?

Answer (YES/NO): NO